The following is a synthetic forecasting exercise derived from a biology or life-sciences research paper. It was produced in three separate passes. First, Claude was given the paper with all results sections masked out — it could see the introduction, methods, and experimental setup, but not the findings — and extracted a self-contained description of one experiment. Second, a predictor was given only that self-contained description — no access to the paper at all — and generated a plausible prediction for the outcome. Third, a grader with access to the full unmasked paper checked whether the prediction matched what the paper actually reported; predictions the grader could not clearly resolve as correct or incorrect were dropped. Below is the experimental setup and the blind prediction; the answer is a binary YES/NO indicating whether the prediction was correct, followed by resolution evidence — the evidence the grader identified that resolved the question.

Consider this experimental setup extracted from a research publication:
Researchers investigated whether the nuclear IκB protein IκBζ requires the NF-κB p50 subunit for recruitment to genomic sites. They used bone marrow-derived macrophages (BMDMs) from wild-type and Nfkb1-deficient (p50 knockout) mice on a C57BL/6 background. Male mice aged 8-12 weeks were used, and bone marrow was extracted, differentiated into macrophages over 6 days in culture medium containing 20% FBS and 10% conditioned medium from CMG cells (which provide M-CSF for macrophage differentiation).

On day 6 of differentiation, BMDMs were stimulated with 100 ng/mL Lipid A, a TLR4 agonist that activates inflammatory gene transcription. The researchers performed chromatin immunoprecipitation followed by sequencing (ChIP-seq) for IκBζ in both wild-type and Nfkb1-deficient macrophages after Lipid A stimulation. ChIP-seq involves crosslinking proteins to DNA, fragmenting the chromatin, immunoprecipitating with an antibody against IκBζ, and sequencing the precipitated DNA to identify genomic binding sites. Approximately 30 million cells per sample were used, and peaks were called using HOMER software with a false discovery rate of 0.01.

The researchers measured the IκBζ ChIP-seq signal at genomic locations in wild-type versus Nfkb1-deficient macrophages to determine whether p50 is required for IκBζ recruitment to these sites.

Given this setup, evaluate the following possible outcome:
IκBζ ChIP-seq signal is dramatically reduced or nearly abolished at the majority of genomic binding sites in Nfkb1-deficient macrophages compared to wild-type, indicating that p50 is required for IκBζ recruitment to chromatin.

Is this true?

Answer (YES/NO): NO